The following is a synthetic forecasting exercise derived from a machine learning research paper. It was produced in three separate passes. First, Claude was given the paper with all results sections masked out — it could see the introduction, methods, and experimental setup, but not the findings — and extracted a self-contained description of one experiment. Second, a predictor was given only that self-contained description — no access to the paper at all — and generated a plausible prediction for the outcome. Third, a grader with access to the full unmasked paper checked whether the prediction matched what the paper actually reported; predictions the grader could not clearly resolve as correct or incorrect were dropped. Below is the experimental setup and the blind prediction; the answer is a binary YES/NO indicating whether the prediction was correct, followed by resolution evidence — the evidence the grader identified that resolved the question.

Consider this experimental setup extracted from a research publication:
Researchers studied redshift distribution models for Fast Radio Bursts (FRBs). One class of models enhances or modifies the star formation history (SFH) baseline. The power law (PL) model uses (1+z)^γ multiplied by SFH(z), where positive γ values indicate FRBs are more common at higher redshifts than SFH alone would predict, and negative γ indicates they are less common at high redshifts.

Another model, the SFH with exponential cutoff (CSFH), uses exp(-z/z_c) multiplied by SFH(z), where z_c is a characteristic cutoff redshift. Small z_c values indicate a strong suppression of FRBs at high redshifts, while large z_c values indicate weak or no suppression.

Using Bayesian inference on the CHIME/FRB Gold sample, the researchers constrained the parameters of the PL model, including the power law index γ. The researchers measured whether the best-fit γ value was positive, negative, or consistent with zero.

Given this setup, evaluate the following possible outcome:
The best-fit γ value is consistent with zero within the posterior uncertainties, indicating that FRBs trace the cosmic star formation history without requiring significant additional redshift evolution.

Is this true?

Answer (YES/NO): NO